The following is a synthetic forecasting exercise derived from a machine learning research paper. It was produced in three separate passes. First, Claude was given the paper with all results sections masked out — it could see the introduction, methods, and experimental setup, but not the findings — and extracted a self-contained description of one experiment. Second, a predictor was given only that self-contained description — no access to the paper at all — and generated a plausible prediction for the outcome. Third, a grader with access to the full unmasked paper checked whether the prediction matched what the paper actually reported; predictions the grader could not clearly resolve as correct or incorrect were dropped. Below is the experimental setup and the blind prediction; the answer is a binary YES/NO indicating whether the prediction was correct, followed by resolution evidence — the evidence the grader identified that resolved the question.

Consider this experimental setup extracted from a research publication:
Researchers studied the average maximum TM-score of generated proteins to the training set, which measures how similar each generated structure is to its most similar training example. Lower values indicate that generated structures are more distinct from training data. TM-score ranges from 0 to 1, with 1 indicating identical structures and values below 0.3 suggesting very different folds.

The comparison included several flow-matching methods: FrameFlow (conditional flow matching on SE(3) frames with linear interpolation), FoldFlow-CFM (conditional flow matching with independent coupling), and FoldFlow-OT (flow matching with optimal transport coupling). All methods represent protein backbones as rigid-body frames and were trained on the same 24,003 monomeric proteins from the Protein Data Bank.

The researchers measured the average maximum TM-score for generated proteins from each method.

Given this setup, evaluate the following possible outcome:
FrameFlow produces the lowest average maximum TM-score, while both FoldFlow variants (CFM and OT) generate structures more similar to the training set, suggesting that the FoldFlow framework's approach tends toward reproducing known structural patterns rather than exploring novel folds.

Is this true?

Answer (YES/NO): NO